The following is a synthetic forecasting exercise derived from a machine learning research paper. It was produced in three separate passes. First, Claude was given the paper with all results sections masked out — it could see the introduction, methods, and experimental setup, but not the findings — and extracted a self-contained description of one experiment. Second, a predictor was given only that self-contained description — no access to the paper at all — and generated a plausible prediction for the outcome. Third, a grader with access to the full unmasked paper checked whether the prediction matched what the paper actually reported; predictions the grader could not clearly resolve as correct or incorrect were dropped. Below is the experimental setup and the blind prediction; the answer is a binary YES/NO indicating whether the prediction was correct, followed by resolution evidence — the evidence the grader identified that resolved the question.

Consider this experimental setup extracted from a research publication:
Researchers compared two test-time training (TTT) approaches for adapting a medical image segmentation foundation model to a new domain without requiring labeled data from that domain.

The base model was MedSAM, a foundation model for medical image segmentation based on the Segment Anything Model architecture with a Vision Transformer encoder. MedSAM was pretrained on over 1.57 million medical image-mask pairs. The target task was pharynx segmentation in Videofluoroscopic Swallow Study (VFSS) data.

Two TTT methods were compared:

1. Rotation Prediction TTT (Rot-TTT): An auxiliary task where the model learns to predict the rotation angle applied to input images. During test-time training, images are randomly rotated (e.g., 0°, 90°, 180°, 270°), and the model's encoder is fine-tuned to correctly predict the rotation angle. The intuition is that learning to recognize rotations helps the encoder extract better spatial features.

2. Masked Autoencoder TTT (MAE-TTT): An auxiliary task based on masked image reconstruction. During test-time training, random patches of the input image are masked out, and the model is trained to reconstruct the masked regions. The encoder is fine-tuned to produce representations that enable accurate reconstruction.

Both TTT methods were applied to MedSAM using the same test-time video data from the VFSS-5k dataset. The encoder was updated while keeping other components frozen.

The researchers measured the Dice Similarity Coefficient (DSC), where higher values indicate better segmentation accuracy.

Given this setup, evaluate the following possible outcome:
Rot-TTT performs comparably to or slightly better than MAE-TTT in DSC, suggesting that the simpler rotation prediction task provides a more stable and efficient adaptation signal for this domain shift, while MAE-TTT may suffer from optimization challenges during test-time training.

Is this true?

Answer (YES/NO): NO